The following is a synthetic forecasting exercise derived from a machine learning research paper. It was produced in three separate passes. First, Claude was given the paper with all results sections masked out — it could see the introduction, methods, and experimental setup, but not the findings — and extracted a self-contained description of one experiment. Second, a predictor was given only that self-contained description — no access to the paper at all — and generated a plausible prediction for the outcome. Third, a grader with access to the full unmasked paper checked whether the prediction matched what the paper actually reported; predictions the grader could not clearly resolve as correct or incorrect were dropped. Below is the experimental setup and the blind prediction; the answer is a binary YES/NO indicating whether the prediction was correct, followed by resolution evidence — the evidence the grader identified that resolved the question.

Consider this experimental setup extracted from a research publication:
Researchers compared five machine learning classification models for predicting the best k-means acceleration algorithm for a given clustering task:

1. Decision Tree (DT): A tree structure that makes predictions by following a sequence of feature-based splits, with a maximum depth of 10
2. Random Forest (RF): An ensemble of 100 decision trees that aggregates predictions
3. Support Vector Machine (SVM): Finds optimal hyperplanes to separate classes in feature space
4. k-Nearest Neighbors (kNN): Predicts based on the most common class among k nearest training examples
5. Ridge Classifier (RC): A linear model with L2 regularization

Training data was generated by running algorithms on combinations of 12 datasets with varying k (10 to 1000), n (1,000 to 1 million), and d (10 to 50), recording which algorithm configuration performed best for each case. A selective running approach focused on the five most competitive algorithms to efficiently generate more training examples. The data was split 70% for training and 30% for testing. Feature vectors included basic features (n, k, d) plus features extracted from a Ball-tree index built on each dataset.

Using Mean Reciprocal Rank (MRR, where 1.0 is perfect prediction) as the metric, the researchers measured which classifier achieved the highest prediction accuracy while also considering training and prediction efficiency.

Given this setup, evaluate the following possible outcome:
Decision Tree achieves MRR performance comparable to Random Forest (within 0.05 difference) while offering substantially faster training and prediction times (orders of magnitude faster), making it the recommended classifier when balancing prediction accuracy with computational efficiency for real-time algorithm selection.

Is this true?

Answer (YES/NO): YES